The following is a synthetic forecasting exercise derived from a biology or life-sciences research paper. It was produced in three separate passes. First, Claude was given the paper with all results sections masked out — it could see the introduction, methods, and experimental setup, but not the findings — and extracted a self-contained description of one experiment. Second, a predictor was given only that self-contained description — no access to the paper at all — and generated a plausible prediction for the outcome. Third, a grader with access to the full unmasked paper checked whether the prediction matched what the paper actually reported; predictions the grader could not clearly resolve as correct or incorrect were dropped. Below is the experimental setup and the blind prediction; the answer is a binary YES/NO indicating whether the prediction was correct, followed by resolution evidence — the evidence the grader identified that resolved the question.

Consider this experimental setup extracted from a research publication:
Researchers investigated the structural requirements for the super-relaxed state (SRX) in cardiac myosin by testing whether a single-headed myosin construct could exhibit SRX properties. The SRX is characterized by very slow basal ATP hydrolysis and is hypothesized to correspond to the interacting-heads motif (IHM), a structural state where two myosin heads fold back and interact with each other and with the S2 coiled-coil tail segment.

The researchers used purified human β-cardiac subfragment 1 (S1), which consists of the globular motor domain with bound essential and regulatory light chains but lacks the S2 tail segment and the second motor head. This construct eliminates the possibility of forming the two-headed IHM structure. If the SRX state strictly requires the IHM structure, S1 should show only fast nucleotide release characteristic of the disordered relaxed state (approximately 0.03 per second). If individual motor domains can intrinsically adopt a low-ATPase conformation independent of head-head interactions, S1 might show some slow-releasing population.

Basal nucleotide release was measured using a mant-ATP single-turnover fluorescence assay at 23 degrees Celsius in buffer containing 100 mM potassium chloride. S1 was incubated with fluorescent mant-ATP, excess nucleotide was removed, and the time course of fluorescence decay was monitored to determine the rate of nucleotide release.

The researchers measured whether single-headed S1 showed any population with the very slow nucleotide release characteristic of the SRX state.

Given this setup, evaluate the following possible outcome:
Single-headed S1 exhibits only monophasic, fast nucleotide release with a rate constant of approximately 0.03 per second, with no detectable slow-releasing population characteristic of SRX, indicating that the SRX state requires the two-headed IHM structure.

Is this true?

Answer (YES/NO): NO